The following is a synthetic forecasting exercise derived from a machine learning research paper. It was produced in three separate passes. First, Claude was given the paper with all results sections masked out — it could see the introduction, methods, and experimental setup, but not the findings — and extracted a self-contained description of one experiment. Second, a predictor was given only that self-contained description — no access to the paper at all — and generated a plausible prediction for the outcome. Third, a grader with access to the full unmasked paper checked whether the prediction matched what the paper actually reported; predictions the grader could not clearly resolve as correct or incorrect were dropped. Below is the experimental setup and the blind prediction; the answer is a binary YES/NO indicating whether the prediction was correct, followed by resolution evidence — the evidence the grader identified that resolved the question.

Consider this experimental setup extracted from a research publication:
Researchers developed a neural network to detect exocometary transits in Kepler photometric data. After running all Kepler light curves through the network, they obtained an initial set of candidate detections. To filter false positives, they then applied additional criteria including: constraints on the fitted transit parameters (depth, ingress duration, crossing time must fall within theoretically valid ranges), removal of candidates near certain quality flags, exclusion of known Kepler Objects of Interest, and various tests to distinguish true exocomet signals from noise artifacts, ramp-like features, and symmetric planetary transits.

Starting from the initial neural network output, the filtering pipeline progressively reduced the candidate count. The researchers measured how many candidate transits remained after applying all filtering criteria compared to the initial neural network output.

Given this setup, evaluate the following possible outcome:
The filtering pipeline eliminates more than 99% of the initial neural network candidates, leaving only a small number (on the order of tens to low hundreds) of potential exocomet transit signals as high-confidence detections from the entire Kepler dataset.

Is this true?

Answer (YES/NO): NO